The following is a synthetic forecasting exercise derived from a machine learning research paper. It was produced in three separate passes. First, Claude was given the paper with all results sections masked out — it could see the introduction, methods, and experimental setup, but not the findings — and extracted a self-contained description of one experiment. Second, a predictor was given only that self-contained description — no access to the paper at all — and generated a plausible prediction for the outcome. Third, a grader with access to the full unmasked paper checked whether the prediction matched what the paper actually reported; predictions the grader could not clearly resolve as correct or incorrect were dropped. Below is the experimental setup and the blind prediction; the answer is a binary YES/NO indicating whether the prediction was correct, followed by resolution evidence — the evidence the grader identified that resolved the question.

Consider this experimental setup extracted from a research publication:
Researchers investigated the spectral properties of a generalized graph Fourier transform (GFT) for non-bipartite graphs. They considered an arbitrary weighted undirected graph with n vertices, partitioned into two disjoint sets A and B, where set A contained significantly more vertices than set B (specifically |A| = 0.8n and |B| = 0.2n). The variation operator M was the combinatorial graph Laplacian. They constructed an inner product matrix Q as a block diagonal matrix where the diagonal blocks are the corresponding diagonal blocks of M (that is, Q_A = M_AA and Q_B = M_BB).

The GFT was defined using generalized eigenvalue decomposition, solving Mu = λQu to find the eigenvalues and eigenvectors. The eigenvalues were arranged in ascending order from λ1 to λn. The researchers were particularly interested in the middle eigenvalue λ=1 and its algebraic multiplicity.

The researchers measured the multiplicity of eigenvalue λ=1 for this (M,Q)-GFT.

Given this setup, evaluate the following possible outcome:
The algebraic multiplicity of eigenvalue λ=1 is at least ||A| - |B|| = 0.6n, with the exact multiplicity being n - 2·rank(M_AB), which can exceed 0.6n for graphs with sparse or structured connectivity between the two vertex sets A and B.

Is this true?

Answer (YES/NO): NO